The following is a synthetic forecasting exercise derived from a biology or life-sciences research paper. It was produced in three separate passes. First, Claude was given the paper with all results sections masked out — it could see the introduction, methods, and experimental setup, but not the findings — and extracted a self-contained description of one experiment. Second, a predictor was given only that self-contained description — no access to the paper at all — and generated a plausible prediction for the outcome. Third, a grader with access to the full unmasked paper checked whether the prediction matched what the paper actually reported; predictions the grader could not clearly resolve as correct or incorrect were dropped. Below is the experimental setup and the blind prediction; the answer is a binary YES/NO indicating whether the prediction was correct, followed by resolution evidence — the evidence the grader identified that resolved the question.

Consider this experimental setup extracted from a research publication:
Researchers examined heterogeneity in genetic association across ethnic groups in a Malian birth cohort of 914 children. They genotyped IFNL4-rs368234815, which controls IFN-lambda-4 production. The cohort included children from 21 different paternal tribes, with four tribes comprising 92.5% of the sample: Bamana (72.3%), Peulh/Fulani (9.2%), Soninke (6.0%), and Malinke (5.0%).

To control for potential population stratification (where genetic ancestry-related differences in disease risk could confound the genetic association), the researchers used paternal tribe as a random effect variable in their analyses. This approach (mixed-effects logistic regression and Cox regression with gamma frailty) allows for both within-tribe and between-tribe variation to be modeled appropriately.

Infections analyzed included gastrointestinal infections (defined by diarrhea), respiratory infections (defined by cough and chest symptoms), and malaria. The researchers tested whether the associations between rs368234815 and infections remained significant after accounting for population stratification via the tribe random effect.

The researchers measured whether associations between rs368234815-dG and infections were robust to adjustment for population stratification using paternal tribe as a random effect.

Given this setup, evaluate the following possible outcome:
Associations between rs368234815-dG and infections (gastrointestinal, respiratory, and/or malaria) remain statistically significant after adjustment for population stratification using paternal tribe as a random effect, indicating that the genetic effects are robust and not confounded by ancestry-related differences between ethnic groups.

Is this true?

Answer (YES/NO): YES